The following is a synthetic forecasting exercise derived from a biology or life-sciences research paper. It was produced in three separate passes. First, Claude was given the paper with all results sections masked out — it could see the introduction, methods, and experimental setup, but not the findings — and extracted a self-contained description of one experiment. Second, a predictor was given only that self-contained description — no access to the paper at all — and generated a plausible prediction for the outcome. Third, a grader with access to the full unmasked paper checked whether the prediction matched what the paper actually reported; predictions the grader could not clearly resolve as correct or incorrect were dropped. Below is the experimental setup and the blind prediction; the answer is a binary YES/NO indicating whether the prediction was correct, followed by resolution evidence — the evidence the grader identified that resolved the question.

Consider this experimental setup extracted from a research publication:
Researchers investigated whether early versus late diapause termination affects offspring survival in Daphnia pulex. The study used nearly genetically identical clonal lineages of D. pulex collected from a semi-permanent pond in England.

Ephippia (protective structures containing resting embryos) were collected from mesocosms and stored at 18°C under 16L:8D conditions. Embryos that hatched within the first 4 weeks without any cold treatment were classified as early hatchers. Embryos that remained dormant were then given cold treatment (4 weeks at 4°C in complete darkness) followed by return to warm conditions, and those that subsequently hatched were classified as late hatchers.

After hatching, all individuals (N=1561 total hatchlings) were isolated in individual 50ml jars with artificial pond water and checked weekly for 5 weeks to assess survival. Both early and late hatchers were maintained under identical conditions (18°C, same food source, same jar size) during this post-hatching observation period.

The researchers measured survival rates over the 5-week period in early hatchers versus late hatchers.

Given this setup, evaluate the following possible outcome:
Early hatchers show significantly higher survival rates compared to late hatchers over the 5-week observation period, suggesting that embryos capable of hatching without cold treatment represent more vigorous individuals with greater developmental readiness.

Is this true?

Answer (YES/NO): NO